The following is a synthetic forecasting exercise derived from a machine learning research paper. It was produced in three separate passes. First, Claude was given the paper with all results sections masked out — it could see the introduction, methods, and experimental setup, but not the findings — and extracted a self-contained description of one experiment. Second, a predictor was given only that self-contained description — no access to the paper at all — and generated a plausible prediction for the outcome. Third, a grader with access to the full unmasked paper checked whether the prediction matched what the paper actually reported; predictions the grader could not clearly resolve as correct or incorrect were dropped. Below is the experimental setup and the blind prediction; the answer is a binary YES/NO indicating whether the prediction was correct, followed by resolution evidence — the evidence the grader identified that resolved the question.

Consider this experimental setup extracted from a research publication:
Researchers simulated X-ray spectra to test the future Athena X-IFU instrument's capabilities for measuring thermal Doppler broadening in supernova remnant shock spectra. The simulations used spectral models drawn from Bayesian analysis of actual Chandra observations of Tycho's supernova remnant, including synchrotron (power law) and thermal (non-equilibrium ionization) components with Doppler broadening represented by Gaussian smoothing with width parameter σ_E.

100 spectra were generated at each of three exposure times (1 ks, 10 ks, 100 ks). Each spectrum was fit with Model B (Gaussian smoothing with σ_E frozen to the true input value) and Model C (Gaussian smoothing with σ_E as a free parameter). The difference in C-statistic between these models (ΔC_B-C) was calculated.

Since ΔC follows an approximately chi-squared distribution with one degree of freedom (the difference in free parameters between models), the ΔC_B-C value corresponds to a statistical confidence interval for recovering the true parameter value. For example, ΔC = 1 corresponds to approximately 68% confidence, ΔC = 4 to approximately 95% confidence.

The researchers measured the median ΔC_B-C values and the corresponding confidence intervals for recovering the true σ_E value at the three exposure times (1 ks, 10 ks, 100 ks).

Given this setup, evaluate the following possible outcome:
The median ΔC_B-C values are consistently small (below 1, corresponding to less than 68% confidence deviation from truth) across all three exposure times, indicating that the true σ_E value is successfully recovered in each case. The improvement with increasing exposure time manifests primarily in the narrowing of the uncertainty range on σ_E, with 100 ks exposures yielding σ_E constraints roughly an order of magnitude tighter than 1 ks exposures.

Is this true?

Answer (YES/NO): NO